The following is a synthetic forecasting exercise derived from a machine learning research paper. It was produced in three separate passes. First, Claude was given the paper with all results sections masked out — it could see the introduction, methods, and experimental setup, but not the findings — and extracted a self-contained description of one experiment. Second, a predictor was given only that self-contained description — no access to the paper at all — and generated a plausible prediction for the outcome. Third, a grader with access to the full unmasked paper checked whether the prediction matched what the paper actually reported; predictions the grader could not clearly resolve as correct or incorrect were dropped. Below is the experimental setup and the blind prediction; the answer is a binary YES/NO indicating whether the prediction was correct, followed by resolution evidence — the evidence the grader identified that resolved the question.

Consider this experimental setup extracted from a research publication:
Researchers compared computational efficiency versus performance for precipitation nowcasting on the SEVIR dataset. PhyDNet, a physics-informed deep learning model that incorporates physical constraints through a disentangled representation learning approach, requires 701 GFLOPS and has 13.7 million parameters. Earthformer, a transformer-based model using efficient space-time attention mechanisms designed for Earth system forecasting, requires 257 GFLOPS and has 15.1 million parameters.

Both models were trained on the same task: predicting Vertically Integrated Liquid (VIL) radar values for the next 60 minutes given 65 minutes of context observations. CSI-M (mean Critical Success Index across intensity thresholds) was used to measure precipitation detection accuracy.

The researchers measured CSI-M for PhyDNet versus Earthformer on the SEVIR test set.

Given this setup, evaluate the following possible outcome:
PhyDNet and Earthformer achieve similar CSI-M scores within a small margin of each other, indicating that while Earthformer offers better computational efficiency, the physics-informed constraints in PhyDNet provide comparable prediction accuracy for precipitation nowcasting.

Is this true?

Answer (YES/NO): NO